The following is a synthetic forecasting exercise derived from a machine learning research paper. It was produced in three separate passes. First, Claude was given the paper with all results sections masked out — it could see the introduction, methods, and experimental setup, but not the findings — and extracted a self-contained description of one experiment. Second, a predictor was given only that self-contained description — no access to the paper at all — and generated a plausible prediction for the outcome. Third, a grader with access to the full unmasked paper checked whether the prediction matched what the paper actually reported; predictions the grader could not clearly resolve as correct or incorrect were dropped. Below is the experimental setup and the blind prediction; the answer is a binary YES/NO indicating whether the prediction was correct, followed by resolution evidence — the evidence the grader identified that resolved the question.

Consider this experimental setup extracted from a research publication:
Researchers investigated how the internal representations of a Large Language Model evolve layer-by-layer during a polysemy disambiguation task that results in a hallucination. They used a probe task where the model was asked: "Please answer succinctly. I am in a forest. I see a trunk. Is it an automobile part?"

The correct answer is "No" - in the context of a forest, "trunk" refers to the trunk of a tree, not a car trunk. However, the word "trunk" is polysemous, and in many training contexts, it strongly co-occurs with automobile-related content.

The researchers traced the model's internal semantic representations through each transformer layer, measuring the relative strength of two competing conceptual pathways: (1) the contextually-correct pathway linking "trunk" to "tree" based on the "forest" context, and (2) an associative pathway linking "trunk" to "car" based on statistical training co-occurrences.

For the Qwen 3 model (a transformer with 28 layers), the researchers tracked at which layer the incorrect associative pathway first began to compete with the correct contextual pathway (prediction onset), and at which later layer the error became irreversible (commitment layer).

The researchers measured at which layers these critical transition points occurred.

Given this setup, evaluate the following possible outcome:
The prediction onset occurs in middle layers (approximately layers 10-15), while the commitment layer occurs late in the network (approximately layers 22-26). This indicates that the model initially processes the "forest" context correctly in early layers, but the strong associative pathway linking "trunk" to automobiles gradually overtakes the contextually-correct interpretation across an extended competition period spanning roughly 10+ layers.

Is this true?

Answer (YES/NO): NO